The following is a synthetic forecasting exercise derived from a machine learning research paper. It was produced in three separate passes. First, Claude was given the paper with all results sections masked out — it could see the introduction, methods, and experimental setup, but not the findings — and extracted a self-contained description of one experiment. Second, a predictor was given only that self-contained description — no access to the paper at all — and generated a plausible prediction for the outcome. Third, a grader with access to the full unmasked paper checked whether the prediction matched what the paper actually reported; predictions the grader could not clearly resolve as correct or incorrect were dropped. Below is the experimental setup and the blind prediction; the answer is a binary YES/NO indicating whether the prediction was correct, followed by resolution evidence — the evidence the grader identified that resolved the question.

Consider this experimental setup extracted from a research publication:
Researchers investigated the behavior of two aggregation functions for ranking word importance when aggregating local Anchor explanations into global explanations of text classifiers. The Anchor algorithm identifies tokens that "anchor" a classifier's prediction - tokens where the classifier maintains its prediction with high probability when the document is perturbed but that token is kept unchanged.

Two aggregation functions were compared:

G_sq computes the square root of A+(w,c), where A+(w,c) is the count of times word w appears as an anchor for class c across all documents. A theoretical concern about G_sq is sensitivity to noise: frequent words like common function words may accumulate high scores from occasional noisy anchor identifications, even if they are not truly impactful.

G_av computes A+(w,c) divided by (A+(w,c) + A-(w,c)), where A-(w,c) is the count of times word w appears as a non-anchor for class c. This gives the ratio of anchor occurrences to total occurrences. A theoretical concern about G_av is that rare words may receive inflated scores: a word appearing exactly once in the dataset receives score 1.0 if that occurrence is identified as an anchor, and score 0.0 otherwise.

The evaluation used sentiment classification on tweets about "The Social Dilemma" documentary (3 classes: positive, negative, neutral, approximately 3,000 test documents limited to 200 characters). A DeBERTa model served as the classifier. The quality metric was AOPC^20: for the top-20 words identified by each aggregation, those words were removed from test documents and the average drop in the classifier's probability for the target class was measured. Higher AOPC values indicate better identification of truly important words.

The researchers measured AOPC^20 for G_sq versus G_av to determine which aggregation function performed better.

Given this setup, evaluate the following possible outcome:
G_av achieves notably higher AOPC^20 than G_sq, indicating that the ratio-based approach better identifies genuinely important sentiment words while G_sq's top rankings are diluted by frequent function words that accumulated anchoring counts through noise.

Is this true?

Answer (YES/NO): NO